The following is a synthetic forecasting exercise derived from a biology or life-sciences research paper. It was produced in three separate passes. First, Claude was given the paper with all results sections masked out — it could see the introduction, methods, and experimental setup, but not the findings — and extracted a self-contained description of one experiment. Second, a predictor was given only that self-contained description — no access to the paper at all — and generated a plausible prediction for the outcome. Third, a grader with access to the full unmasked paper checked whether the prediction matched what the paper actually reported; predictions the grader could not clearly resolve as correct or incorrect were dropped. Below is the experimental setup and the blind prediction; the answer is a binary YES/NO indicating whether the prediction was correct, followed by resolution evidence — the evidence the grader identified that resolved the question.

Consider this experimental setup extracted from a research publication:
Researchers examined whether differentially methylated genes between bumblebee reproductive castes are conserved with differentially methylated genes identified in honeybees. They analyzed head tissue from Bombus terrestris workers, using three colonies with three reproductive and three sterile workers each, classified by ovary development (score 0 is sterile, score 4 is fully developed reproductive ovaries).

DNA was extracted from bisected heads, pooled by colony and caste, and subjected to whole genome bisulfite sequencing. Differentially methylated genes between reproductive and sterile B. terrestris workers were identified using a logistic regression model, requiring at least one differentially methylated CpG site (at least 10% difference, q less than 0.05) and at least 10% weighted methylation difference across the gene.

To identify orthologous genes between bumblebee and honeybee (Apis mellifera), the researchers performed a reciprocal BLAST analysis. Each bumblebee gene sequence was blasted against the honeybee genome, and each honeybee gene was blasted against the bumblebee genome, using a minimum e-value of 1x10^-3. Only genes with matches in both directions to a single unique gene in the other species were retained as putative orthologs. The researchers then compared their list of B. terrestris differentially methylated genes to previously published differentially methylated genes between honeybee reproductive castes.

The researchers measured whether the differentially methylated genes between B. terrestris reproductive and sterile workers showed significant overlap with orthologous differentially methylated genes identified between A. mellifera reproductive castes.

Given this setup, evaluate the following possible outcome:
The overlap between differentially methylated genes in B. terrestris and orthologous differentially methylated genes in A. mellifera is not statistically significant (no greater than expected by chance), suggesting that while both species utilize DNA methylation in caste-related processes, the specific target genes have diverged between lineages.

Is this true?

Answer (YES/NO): YES